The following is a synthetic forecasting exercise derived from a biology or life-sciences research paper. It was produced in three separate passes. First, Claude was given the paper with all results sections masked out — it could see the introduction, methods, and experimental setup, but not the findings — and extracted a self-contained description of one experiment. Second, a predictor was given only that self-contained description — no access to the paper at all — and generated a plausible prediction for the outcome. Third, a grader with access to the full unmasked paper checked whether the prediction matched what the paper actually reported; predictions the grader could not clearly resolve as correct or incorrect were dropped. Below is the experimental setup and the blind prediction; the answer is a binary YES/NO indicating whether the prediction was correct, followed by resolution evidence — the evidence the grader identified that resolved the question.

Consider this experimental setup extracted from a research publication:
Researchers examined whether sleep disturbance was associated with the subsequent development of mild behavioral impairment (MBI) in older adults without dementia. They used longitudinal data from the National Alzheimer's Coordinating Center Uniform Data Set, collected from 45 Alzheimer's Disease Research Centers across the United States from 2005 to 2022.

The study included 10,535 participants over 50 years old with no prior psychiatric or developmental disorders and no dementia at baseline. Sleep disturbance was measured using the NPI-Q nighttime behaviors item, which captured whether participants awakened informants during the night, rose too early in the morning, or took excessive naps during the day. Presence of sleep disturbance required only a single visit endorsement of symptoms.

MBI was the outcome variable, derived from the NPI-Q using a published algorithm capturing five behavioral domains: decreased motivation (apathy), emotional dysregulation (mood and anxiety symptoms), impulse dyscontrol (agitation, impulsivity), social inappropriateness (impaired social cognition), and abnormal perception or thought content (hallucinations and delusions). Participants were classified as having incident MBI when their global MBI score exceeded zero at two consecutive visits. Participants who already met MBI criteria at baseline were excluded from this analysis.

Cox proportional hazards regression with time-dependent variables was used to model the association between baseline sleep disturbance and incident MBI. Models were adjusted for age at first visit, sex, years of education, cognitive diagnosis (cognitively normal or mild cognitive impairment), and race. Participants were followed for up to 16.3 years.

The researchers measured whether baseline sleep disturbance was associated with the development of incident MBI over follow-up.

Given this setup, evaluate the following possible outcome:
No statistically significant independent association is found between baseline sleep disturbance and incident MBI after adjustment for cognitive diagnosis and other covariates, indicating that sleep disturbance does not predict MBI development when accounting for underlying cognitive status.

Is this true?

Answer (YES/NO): NO